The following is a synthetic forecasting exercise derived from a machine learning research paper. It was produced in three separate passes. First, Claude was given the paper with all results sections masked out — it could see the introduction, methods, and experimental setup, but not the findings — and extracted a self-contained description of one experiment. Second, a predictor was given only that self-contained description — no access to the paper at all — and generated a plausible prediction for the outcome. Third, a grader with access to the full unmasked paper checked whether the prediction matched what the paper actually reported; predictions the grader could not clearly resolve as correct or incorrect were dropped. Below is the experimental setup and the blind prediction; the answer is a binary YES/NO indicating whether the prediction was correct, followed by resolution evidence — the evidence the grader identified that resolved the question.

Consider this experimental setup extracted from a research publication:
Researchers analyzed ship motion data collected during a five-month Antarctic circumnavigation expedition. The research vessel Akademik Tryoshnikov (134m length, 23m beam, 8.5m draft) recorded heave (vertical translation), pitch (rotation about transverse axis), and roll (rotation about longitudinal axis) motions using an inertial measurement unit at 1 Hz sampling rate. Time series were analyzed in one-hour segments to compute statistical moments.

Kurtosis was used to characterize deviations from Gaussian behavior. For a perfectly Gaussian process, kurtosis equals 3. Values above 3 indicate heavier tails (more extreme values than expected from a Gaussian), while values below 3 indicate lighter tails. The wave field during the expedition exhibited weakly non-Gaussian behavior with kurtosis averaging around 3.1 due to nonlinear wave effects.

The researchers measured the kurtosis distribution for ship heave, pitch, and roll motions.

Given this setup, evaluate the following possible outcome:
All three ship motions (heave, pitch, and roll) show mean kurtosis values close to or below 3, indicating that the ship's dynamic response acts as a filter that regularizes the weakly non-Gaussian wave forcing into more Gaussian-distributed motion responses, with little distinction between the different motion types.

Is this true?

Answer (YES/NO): YES